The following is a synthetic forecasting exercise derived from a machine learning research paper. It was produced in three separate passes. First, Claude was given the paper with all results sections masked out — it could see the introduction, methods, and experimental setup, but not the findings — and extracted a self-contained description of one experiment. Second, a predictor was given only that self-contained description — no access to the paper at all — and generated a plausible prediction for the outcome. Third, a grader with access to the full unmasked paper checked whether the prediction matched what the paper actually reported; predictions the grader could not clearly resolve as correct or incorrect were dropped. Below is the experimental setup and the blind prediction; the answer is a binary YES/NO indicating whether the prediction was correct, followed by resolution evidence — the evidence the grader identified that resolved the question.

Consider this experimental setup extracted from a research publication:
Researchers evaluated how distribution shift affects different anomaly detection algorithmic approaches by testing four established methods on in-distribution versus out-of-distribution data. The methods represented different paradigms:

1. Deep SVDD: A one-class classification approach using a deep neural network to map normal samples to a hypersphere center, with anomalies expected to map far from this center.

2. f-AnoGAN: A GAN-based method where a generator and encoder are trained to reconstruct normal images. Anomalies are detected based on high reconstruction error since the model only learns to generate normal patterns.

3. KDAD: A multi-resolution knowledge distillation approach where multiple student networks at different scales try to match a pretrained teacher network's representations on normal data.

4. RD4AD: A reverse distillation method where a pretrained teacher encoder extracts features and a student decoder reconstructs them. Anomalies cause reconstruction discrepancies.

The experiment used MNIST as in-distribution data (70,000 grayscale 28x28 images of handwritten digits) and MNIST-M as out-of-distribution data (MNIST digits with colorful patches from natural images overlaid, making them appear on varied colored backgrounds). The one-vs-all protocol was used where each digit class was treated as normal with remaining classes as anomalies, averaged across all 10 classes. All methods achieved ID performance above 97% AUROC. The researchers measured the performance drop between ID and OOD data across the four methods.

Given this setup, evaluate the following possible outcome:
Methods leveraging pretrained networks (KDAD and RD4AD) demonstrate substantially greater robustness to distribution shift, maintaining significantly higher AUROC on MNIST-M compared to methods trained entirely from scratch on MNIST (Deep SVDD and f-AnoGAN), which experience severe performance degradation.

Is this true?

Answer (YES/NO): NO